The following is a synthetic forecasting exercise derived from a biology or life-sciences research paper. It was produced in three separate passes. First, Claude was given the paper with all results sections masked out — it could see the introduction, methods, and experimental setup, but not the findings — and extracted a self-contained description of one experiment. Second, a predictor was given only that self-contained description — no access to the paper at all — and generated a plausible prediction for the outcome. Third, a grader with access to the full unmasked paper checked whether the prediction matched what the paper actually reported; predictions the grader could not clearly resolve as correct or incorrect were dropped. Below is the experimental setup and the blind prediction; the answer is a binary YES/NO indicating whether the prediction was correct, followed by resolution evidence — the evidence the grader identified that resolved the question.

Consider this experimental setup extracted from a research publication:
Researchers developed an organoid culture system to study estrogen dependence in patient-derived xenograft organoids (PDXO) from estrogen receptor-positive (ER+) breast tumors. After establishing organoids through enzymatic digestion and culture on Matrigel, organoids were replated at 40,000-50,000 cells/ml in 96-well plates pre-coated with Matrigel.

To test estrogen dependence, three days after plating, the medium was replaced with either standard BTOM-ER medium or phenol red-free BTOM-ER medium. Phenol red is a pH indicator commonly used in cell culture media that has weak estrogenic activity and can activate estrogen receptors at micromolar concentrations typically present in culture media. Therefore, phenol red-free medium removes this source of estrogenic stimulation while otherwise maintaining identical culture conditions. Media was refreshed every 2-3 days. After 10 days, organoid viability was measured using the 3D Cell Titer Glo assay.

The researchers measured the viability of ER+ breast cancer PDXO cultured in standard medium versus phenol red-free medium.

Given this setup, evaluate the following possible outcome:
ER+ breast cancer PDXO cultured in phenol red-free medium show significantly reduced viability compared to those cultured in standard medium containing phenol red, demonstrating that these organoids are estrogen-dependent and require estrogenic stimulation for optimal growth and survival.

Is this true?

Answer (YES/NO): YES